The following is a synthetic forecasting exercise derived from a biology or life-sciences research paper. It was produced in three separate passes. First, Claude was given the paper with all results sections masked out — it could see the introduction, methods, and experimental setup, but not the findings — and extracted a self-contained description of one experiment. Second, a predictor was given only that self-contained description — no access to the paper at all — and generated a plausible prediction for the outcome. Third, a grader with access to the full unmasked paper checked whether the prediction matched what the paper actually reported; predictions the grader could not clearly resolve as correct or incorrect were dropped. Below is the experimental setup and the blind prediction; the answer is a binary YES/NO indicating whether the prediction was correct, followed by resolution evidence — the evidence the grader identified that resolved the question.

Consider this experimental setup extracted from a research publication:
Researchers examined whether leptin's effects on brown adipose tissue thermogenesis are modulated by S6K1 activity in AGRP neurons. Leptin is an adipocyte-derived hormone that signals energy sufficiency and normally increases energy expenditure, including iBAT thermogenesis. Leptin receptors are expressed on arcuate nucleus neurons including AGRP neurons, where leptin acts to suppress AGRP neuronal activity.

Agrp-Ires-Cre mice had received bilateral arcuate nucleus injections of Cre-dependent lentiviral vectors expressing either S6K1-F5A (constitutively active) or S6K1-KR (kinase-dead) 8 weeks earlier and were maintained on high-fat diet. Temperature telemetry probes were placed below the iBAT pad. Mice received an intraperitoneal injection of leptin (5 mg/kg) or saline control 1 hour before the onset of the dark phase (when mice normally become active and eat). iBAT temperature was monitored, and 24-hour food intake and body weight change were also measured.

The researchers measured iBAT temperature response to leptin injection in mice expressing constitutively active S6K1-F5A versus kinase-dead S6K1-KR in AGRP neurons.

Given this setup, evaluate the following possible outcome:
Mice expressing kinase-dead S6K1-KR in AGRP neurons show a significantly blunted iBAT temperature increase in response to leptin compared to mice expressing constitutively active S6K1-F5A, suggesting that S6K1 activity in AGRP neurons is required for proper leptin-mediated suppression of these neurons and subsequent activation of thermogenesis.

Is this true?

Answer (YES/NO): YES